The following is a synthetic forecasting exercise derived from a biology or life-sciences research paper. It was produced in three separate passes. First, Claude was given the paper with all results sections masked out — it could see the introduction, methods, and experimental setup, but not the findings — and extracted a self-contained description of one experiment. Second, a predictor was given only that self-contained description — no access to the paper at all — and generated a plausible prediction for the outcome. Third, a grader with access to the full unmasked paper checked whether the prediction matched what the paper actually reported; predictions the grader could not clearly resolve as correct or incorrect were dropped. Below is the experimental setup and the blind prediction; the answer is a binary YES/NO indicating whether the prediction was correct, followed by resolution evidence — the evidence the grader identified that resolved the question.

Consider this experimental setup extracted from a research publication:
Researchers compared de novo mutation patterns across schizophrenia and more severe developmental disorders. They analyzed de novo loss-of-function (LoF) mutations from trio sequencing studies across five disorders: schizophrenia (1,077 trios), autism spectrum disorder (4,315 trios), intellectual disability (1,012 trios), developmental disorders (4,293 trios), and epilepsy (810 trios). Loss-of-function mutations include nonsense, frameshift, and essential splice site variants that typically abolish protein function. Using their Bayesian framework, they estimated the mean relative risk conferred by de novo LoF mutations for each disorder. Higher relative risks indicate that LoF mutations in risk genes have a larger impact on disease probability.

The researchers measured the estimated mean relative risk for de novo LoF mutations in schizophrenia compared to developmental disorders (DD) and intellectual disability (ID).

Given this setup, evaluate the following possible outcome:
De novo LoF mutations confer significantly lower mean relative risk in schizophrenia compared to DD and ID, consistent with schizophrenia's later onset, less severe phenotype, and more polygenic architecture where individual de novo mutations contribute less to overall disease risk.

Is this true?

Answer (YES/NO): YES